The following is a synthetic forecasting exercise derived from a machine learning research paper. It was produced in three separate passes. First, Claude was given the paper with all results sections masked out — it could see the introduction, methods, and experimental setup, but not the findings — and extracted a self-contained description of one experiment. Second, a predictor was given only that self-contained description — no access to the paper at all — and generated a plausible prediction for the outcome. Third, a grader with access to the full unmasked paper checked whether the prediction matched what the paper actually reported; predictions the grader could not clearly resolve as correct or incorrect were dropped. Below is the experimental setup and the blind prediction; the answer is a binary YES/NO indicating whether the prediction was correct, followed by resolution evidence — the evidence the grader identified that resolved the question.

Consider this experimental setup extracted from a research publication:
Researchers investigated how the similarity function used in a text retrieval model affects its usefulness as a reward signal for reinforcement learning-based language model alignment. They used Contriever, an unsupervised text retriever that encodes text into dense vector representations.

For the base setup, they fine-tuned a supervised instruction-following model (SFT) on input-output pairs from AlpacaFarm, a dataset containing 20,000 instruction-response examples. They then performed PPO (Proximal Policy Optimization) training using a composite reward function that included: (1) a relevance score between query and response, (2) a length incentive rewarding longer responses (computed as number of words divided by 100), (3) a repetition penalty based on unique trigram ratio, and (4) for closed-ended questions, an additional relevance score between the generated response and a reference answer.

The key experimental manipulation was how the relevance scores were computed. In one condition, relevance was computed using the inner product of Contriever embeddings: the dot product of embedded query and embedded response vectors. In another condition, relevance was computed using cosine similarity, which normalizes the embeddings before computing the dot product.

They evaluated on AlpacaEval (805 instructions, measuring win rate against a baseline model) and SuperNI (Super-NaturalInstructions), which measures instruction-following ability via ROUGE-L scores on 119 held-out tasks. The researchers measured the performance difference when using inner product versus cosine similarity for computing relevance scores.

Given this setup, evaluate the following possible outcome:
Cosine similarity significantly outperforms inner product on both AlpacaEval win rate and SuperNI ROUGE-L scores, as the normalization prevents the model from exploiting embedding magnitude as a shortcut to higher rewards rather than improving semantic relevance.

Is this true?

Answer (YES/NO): NO